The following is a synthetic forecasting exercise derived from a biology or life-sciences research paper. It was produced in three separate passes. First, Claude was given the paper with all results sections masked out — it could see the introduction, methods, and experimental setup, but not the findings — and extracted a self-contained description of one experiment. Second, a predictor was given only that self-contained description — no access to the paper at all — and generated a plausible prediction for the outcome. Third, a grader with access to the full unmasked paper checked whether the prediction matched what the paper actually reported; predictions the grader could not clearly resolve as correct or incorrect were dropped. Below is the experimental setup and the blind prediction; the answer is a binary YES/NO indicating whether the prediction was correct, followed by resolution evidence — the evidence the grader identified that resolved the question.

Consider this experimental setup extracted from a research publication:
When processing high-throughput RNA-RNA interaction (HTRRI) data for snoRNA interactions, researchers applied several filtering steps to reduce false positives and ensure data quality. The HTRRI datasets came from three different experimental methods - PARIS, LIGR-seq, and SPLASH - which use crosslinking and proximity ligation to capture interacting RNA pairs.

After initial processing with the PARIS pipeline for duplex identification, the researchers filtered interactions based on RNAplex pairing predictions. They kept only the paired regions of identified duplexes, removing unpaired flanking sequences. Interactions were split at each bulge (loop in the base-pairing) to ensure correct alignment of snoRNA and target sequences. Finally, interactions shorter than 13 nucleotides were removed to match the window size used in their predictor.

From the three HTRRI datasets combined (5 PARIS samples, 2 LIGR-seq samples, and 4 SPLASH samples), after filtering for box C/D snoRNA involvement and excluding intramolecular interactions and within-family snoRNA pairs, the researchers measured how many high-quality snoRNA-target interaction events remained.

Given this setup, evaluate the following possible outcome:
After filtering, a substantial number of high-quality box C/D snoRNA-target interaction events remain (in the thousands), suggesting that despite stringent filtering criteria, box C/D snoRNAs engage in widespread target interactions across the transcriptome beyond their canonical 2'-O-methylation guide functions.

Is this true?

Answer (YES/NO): NO